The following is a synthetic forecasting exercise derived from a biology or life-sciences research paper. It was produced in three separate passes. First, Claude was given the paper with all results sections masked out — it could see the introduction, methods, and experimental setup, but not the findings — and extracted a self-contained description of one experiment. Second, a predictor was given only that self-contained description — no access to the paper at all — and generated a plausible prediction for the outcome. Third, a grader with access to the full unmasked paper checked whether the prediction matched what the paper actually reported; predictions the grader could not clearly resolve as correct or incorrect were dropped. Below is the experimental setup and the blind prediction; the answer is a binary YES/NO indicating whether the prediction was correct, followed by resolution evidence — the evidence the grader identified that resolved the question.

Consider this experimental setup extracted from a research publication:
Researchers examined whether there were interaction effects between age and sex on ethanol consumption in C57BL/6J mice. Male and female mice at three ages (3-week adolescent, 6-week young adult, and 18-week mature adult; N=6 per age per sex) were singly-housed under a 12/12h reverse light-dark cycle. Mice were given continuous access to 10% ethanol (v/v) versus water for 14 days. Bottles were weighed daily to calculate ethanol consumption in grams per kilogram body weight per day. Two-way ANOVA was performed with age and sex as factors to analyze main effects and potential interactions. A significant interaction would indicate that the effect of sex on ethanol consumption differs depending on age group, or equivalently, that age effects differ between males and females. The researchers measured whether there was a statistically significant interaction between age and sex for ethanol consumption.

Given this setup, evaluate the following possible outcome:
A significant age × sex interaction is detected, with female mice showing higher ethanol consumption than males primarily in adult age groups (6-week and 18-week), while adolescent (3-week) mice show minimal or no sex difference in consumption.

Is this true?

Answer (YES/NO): NO